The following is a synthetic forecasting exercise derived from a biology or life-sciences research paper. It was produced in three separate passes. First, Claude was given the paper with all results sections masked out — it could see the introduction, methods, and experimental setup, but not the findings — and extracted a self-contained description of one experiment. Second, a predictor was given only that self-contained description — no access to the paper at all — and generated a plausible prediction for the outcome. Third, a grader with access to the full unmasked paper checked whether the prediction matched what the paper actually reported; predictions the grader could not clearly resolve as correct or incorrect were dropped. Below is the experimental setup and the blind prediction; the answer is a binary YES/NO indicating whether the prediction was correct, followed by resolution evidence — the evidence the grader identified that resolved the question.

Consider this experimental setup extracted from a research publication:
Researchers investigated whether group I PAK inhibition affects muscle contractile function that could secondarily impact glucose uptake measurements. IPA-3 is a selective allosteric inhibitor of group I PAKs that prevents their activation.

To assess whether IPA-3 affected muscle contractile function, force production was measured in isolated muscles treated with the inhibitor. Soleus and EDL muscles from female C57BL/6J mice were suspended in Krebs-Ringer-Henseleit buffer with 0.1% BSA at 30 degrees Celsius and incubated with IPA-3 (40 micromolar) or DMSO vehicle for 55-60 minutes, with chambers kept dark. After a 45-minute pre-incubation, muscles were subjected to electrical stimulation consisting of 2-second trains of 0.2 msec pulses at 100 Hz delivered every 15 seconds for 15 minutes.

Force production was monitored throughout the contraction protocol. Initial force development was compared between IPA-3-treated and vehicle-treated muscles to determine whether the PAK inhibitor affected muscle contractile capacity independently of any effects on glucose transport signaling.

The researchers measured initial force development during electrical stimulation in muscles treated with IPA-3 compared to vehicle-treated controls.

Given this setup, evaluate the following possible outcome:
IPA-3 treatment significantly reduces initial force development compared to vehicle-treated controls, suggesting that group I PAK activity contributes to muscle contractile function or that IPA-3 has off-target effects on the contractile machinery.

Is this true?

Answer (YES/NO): NO